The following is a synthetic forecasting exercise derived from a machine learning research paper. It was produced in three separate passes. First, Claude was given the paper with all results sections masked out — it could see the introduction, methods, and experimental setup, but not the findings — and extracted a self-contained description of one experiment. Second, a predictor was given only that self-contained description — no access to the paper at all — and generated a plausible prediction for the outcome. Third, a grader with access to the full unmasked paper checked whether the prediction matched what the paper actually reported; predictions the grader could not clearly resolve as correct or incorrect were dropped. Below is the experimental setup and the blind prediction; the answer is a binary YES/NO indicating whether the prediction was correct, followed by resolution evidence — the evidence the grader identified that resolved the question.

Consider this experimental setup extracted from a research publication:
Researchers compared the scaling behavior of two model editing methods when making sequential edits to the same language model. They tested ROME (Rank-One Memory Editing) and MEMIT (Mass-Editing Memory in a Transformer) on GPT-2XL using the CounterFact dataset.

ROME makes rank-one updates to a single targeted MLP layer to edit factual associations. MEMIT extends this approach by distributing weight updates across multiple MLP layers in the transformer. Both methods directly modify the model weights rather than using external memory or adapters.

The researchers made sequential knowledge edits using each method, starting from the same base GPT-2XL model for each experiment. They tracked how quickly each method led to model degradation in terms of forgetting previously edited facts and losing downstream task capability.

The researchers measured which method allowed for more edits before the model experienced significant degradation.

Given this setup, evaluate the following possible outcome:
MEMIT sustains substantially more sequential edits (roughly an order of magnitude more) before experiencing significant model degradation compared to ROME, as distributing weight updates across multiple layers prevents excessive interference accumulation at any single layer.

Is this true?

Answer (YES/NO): YES